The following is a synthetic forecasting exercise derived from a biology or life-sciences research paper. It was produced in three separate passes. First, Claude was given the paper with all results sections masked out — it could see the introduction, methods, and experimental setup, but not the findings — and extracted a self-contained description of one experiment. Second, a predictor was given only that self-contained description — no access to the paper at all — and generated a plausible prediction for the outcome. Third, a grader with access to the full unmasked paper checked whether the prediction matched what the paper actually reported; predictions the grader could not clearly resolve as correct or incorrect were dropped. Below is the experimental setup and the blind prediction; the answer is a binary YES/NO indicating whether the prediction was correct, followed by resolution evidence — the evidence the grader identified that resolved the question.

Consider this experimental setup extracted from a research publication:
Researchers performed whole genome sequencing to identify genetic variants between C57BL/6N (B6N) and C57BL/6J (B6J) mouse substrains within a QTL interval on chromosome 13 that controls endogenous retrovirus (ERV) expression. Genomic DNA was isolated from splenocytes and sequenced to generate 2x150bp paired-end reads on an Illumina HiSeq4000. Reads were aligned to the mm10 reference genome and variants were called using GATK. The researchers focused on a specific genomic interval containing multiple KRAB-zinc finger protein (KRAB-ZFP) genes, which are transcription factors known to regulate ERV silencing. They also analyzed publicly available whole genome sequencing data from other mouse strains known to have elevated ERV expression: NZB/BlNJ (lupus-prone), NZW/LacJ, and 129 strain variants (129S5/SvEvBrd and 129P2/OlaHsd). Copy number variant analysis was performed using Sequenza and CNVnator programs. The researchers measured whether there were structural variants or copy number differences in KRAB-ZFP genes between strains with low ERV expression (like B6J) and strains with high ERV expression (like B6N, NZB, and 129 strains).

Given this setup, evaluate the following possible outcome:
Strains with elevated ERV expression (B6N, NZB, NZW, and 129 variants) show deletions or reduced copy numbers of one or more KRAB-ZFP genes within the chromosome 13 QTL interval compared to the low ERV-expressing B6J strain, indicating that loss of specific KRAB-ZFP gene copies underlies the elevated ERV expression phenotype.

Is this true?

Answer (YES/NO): YES